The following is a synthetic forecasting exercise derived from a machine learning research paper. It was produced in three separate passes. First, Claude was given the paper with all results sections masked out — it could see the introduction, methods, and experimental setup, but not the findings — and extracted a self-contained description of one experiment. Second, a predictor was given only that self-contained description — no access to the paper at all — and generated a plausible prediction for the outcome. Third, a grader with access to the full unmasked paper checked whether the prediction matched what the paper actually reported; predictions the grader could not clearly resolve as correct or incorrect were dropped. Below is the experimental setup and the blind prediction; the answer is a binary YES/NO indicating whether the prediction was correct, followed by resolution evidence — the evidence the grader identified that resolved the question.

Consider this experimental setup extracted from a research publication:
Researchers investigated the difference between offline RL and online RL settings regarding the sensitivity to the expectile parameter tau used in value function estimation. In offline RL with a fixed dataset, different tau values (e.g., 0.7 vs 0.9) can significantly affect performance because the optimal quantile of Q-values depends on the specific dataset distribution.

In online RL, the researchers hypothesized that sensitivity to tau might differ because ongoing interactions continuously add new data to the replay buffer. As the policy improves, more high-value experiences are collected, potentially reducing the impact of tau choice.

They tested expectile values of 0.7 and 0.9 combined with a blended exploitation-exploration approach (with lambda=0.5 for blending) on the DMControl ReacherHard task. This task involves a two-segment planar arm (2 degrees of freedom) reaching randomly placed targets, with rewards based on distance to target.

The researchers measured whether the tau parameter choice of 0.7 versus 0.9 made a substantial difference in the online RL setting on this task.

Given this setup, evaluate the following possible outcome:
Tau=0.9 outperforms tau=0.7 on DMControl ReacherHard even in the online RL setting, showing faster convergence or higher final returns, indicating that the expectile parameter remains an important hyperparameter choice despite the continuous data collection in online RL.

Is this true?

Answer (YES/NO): NO